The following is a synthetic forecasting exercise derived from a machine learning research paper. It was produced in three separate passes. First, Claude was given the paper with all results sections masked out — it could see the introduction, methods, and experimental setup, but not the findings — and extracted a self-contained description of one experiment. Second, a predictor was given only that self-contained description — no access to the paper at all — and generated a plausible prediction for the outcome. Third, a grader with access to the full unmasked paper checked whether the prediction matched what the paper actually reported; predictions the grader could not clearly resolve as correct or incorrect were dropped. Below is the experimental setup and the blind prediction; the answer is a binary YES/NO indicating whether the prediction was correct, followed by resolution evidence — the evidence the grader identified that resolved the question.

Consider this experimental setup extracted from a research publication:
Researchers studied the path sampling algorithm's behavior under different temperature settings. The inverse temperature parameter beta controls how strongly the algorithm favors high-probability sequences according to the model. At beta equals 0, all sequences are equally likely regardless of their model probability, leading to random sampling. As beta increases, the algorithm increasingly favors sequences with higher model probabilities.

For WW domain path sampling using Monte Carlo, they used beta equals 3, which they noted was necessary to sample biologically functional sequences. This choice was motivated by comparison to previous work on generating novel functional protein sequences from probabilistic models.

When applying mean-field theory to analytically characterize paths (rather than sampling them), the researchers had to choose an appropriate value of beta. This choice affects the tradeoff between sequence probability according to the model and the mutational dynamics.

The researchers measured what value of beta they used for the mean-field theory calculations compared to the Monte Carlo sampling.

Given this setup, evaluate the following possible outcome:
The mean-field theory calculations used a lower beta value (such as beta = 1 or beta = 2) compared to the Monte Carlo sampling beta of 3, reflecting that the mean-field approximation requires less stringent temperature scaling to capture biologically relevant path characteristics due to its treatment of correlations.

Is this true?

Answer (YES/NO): YES